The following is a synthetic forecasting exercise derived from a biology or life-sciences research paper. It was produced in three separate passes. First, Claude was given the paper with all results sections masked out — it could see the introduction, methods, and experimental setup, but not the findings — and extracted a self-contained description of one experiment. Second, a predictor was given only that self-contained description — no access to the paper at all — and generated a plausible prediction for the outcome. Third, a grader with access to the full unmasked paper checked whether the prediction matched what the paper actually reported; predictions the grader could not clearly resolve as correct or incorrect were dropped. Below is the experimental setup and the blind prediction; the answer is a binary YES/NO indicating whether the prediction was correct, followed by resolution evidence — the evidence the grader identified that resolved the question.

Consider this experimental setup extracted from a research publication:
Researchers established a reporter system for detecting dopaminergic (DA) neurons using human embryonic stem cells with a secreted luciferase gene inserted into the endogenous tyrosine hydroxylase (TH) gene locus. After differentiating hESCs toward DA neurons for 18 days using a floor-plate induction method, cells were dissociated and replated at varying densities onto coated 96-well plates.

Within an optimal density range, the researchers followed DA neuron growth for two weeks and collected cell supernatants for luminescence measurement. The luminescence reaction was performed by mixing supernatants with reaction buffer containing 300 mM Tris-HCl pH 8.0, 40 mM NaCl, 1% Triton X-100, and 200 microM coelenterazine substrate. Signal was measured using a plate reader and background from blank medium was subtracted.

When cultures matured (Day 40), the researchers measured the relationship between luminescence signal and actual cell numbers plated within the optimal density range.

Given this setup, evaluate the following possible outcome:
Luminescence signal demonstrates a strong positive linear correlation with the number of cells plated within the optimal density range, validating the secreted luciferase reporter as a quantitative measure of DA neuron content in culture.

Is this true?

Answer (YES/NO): YES